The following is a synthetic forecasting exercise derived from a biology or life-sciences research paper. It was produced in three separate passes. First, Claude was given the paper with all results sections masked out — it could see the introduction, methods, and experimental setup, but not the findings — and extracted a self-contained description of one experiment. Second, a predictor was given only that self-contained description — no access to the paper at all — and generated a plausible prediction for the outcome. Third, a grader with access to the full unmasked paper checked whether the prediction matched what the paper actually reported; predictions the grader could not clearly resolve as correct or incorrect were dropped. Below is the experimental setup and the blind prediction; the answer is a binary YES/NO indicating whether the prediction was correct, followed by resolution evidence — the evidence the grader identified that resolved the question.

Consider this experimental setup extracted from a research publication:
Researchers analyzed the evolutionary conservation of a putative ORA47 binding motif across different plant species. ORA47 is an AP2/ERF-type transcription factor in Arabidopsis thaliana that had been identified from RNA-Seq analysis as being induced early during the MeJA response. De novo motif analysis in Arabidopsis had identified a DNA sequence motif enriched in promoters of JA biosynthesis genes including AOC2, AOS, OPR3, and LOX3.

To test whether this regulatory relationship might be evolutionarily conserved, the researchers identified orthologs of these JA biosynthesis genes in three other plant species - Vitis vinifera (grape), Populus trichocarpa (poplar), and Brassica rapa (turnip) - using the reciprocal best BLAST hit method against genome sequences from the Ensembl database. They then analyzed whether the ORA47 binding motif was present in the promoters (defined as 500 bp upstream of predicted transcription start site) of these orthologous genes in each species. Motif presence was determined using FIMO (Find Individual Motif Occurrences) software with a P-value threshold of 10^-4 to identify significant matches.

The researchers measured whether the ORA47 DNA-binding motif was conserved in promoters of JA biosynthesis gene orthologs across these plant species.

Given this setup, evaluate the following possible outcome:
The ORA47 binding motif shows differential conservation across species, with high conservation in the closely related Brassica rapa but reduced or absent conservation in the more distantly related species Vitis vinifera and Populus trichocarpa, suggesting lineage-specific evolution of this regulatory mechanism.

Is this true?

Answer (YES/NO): NO